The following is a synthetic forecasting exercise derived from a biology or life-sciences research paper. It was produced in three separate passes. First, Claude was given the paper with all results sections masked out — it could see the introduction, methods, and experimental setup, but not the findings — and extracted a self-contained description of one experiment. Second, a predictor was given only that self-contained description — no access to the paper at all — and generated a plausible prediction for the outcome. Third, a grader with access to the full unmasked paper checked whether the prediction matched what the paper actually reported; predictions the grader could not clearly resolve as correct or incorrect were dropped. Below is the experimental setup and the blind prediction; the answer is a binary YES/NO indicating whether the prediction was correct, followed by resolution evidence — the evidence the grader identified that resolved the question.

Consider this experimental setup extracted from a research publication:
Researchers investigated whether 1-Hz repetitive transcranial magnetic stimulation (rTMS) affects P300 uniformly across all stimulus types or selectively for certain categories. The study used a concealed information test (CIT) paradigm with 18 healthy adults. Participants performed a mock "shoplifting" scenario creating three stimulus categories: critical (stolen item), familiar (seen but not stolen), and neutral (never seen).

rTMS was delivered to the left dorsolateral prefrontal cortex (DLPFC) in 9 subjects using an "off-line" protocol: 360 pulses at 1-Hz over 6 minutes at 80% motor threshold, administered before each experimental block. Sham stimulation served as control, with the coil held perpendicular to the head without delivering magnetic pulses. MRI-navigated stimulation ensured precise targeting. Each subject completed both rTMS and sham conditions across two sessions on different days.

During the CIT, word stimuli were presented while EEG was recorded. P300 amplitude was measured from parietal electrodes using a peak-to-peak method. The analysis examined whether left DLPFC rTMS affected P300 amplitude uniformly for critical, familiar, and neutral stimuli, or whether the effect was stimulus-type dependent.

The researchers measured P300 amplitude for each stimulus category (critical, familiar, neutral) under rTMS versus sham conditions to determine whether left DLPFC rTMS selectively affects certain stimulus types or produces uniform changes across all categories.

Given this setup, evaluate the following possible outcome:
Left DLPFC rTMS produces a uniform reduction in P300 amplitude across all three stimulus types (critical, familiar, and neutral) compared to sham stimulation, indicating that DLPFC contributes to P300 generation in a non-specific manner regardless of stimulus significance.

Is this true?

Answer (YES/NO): NO